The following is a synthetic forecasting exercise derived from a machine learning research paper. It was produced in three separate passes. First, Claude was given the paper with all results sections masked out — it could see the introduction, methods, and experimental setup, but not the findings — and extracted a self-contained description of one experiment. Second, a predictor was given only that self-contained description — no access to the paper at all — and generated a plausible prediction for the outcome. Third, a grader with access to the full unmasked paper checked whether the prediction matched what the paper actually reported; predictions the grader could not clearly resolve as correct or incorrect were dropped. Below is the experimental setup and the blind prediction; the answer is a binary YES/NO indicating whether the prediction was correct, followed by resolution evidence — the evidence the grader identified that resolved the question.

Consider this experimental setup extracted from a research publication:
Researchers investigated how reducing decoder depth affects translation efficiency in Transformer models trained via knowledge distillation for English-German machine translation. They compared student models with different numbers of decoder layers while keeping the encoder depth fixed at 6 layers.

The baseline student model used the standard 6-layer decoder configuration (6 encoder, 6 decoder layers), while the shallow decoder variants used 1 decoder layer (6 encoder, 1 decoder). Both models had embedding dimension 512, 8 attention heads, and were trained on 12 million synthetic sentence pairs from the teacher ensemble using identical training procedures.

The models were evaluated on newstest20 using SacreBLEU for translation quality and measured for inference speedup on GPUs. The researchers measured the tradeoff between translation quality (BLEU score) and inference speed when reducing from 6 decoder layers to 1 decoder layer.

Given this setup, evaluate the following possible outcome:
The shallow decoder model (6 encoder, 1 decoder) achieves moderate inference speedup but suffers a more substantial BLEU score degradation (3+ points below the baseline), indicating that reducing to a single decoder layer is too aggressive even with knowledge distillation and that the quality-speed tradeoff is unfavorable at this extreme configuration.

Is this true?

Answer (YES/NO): NO